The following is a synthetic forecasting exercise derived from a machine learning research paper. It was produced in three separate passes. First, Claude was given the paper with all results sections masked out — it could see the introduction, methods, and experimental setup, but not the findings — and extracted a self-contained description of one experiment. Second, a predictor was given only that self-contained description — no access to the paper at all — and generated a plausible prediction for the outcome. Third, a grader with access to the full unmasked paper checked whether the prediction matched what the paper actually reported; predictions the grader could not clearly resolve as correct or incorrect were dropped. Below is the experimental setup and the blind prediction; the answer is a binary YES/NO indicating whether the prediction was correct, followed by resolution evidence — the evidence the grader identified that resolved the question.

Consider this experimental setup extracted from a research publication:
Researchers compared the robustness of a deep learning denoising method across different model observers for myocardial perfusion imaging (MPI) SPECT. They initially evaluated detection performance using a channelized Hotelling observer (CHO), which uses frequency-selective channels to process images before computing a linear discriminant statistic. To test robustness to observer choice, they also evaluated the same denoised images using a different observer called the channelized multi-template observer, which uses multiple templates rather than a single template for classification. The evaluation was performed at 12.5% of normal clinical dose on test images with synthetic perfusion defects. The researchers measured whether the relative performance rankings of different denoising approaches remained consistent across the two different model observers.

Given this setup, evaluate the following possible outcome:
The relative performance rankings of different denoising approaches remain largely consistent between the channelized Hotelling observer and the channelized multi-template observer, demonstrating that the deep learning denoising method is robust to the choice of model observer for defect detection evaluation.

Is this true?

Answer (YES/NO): YES